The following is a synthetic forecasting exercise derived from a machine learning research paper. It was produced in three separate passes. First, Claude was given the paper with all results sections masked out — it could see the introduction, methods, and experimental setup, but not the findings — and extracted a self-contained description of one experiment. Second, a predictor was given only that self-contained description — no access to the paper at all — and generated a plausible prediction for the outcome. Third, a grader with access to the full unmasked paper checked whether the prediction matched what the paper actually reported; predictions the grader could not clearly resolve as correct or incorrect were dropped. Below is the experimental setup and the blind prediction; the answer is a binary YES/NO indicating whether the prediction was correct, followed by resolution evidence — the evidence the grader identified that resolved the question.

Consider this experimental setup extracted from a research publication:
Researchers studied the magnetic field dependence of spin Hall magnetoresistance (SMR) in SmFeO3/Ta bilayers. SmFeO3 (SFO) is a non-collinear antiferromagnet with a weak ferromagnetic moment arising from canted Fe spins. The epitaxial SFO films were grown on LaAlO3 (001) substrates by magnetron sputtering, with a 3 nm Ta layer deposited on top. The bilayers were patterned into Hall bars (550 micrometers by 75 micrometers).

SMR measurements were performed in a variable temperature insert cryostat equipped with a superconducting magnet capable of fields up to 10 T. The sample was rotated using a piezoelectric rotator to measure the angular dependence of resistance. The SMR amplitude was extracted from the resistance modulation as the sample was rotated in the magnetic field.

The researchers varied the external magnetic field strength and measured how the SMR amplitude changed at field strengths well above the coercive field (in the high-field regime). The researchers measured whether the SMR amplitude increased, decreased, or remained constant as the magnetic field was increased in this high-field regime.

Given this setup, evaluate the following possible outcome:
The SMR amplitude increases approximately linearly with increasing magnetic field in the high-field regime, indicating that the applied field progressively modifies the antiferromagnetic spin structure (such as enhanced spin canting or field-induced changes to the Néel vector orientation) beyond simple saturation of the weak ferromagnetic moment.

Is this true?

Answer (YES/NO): YES